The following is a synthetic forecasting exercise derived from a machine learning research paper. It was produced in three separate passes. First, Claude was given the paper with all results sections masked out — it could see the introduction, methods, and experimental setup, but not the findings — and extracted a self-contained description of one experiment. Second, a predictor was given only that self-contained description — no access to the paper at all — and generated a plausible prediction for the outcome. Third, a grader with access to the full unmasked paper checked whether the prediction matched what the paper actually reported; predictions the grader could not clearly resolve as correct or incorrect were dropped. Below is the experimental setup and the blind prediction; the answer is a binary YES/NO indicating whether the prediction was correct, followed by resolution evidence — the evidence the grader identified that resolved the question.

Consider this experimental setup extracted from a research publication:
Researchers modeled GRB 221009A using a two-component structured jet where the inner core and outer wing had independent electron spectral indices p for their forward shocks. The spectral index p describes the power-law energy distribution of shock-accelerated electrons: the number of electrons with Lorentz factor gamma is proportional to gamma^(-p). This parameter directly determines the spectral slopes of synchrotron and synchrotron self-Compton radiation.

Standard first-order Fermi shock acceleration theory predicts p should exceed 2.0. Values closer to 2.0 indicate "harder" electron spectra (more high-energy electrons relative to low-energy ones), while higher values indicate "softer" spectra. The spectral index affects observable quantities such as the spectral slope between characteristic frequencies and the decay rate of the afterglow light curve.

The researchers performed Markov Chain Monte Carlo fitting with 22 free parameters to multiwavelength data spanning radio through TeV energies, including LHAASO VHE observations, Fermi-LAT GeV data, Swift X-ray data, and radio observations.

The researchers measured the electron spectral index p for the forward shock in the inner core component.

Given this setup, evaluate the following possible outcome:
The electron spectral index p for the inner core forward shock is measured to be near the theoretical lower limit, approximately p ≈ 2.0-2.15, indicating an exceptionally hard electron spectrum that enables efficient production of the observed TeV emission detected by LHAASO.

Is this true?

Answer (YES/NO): NO